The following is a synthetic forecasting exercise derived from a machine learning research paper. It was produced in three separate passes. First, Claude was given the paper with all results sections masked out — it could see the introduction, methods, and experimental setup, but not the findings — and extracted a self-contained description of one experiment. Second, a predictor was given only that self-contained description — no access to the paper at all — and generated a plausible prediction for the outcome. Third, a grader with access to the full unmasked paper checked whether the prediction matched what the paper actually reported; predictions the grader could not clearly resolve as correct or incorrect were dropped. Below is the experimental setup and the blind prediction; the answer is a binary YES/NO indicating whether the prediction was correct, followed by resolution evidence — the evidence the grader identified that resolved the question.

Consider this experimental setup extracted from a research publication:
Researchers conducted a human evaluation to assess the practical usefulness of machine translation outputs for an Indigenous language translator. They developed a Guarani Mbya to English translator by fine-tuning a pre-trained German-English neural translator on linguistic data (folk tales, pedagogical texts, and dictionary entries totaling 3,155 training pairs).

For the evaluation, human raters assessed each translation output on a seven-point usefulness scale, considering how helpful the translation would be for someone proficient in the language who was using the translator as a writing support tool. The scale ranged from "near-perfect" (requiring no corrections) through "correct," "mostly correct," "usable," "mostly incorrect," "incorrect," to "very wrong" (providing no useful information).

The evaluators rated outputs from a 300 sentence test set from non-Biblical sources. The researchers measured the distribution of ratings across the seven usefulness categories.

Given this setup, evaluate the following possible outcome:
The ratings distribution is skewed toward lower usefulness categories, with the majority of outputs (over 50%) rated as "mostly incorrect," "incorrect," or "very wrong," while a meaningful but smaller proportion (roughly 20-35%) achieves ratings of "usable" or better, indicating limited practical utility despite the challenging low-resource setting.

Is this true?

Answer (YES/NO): YES